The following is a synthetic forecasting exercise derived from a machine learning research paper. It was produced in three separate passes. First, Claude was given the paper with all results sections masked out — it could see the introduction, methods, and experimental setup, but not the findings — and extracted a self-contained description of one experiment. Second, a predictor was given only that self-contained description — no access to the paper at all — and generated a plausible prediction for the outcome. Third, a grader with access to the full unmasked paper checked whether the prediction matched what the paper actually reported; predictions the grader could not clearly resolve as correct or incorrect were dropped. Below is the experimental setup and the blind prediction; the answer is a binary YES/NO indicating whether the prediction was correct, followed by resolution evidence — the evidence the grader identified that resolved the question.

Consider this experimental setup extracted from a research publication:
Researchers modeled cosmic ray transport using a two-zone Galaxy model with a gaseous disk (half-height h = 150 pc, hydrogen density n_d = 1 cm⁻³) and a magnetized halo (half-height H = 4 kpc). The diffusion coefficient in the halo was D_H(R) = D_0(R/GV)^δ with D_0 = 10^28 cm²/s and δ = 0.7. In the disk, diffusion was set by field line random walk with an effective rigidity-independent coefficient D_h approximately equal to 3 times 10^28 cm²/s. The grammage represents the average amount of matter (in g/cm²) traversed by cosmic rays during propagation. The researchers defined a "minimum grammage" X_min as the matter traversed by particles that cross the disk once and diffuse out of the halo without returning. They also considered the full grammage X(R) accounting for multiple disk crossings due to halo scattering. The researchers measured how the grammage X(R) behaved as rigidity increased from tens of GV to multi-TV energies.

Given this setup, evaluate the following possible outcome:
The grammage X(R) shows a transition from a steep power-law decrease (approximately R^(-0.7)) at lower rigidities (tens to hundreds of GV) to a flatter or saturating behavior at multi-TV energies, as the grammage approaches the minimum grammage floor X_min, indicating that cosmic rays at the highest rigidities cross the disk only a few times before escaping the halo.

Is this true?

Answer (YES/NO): YES